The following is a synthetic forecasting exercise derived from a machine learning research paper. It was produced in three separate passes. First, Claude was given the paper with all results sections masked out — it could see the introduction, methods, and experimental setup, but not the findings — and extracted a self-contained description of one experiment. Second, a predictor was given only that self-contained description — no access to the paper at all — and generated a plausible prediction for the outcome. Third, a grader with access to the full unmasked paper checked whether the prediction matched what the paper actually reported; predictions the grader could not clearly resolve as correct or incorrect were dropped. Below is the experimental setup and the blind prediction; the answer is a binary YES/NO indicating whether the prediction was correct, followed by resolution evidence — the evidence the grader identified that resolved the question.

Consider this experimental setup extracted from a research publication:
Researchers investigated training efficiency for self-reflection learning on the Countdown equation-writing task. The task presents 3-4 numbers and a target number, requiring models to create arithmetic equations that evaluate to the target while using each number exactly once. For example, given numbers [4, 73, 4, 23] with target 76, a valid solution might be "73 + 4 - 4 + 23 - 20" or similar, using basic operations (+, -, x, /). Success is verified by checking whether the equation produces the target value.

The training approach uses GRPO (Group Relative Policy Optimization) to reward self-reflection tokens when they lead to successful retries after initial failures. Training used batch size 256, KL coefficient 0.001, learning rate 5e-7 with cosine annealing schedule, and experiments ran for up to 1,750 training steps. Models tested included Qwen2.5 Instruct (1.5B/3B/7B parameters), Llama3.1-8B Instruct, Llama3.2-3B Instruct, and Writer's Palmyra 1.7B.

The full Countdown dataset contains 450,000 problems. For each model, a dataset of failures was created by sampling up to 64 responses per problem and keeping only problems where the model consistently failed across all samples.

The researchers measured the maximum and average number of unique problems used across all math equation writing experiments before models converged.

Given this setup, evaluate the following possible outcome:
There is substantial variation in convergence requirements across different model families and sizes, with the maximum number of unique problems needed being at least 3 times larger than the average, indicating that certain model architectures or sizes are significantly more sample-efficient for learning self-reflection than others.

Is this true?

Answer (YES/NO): NO